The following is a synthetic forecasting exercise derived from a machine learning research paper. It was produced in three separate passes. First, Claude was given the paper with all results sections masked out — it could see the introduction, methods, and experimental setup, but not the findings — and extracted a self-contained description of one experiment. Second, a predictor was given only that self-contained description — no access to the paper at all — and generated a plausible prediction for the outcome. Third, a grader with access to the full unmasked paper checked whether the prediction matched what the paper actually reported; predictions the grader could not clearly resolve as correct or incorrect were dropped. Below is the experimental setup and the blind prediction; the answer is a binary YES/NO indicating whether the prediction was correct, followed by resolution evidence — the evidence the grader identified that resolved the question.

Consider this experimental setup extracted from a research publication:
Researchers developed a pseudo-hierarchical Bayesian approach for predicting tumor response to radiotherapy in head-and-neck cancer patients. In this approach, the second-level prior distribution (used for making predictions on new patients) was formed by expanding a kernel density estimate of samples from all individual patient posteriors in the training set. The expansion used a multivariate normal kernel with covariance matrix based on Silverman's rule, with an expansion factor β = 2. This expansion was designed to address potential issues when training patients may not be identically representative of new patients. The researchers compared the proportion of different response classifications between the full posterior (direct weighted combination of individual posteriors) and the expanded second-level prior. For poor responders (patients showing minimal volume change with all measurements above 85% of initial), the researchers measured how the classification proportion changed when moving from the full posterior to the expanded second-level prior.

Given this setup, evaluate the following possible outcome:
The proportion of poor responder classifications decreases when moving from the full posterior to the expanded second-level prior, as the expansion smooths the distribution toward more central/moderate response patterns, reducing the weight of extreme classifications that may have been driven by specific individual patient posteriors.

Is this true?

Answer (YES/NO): NO